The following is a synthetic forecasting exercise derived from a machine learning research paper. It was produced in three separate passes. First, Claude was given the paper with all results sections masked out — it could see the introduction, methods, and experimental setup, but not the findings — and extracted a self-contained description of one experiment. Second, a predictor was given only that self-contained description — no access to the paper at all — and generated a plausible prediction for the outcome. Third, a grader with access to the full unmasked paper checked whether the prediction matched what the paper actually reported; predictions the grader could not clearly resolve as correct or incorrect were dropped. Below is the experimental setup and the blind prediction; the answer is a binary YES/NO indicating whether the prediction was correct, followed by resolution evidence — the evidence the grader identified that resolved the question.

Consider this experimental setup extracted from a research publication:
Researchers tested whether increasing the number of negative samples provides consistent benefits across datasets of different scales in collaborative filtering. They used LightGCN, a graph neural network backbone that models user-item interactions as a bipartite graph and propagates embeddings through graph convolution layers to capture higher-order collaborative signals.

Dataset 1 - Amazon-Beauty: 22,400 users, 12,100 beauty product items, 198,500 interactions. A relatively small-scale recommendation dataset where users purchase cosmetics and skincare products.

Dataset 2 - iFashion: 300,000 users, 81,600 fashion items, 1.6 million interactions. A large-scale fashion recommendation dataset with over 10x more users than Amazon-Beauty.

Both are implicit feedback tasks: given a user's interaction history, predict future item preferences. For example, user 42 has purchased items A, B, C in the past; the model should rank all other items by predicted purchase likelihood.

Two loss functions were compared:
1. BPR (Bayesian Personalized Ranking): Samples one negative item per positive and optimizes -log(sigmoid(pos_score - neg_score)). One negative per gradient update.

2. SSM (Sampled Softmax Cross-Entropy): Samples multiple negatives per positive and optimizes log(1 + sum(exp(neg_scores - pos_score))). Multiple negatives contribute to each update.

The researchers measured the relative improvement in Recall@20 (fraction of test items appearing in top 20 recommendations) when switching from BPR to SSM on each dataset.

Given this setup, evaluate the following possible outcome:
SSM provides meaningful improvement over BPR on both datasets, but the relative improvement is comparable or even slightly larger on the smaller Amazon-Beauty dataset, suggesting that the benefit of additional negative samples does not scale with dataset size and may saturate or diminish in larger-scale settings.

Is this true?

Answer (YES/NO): NO